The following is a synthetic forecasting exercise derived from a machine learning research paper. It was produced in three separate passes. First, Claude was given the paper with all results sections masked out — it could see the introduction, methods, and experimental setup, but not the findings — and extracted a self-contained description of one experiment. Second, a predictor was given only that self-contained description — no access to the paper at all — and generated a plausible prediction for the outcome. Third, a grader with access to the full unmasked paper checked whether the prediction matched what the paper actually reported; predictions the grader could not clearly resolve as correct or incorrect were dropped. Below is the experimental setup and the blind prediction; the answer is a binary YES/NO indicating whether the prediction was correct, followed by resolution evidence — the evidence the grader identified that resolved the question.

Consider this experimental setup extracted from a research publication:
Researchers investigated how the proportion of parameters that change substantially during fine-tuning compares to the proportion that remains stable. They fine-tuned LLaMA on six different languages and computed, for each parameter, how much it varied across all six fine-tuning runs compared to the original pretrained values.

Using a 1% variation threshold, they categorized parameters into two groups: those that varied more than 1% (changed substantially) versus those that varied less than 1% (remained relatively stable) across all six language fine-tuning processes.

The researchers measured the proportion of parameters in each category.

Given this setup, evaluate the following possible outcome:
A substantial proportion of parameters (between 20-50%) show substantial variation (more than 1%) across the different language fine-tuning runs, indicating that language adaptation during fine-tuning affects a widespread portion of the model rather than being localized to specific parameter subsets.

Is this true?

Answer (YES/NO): NO